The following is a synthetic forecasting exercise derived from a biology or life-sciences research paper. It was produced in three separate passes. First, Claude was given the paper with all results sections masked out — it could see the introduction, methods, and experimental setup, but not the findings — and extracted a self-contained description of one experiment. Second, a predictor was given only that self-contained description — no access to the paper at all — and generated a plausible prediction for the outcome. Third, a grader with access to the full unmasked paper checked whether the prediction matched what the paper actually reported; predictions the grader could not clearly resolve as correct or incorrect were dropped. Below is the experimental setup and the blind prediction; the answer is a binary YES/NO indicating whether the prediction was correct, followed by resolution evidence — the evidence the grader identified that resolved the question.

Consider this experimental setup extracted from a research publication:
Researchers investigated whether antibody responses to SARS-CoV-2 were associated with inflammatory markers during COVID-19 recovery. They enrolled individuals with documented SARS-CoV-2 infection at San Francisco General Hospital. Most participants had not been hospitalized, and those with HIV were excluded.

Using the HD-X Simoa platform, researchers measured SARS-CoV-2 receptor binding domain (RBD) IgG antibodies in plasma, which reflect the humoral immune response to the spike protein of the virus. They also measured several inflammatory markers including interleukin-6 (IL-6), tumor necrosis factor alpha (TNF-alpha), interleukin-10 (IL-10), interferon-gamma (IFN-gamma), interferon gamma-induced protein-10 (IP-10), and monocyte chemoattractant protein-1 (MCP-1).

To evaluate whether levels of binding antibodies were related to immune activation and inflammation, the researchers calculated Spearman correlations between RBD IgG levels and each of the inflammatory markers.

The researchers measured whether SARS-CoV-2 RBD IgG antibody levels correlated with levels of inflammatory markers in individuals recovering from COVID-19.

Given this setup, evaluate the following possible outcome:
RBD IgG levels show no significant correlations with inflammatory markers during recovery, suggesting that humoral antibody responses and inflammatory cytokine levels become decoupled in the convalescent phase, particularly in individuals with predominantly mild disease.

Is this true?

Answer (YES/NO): NO